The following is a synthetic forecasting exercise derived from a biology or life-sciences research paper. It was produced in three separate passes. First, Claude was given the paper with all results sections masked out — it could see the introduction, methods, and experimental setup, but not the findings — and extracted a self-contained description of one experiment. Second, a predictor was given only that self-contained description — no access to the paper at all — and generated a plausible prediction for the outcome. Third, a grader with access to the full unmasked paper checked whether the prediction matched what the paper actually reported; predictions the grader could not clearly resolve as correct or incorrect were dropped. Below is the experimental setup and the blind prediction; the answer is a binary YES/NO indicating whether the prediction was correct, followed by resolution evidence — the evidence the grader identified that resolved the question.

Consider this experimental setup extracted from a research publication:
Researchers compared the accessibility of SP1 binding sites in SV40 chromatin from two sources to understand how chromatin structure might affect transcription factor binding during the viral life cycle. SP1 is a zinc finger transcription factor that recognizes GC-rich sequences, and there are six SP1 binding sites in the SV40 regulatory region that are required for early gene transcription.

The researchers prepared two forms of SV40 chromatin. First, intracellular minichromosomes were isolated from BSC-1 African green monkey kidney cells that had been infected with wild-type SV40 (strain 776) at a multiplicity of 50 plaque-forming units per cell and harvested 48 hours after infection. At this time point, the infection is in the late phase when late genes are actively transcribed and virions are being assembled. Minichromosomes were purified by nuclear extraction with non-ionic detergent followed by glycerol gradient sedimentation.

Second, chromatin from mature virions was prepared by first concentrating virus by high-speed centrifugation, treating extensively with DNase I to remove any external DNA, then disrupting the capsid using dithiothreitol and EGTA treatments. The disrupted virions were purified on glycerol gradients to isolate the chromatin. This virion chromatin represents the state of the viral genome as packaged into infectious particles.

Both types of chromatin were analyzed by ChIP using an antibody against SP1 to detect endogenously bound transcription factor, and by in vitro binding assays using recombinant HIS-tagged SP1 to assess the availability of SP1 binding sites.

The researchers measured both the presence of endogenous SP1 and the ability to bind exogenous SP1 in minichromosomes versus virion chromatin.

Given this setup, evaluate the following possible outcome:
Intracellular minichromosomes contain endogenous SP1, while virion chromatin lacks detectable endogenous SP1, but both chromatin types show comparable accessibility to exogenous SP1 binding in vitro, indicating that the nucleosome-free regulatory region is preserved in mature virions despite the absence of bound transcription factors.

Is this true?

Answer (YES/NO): NO